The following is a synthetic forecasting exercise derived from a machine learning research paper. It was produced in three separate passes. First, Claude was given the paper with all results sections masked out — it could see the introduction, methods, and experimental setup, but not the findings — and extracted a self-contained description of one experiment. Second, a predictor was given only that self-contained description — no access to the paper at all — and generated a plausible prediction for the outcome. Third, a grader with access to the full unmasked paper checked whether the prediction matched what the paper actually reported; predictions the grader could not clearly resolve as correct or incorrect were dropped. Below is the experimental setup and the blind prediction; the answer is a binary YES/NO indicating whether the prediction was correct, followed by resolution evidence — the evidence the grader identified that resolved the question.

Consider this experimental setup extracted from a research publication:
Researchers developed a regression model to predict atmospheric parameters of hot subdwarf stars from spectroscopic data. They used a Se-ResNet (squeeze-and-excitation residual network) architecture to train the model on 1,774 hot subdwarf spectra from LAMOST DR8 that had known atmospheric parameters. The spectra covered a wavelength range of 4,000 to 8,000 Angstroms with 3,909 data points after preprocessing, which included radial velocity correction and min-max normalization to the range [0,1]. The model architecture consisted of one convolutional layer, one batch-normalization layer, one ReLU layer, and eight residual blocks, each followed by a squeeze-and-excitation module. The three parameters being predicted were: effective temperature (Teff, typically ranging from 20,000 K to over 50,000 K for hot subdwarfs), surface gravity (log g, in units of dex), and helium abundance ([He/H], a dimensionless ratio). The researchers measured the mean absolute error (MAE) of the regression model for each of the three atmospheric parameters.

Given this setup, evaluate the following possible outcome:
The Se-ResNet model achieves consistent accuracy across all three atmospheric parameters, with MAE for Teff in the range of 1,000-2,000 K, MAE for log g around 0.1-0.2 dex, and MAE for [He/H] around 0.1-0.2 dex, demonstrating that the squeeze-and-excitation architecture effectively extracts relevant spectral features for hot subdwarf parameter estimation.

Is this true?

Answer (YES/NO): NO